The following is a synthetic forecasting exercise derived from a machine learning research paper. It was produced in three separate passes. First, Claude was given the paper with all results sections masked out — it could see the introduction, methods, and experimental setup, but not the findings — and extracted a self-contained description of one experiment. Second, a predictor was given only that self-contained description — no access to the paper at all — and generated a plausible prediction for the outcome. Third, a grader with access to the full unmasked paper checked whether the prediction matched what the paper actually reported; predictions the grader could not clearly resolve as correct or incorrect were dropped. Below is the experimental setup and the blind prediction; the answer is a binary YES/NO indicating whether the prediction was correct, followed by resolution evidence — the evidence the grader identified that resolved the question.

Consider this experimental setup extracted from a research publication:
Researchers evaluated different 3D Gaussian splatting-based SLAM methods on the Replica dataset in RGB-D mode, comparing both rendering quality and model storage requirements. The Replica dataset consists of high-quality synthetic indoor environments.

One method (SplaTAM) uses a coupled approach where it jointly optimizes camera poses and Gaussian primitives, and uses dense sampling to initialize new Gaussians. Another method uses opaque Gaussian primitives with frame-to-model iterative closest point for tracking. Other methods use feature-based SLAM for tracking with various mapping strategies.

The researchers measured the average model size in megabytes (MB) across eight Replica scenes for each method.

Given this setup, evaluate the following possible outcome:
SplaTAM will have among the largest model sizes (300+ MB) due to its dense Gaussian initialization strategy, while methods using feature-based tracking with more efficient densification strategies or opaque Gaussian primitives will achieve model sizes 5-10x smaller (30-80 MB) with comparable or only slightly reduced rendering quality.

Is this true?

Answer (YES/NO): NO